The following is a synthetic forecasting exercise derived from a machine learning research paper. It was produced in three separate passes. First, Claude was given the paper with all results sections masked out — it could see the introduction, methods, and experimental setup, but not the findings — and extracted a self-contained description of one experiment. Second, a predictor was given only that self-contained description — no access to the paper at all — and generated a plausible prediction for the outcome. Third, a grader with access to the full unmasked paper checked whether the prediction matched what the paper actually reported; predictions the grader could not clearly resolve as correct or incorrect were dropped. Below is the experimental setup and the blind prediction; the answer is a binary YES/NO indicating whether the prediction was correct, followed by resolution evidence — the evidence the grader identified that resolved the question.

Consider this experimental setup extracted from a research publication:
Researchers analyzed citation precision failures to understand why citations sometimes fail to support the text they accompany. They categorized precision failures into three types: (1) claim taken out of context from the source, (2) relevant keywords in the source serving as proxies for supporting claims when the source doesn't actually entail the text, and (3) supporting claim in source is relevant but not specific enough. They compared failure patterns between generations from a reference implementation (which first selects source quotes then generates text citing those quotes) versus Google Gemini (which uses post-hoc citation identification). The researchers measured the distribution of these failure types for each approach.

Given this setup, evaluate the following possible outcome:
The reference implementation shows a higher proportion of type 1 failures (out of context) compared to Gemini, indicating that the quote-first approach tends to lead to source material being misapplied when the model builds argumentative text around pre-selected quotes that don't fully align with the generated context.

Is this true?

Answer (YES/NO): YES